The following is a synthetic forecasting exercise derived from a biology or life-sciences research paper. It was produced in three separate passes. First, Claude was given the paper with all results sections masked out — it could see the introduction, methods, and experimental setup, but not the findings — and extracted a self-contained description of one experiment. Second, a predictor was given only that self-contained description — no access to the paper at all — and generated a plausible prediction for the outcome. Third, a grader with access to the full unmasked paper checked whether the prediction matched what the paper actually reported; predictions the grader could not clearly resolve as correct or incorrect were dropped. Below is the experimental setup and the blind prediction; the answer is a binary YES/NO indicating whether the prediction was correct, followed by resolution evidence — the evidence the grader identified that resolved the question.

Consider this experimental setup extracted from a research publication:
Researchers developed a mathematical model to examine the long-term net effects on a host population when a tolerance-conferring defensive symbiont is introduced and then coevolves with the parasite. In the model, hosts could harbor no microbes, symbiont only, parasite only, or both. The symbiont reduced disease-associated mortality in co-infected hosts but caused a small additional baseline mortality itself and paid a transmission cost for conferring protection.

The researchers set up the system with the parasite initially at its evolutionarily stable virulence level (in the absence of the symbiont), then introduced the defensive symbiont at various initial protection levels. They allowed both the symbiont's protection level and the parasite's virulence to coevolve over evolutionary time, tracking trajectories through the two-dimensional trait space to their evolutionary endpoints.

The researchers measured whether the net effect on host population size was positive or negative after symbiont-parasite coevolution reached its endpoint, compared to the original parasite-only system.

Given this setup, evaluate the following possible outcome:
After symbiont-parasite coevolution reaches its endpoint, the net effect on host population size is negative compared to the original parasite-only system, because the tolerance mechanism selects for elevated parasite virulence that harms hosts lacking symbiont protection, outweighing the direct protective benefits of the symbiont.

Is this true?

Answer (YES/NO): YES